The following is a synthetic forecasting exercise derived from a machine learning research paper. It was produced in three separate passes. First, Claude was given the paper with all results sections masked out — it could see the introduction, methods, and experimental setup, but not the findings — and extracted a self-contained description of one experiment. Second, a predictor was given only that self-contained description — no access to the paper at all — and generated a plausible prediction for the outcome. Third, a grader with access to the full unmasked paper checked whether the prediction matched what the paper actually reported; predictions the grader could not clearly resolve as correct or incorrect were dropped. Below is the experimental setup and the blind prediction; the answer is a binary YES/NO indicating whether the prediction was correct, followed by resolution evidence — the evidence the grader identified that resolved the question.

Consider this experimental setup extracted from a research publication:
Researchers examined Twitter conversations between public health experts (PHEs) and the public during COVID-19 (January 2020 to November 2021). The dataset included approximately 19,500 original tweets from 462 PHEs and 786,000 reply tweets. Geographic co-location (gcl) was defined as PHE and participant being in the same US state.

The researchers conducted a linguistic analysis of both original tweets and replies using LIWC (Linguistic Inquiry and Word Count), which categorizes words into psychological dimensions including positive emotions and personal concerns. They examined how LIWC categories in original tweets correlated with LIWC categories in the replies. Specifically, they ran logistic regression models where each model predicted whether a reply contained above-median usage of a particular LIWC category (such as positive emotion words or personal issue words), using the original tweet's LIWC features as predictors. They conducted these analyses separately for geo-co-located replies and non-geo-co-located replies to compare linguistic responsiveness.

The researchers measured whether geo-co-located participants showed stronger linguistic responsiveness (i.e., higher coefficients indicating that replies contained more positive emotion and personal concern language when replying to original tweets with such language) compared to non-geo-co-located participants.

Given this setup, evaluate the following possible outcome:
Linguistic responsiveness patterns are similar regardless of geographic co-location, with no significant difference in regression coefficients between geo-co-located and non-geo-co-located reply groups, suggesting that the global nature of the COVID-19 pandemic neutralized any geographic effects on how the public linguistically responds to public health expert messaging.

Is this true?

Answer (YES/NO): NO